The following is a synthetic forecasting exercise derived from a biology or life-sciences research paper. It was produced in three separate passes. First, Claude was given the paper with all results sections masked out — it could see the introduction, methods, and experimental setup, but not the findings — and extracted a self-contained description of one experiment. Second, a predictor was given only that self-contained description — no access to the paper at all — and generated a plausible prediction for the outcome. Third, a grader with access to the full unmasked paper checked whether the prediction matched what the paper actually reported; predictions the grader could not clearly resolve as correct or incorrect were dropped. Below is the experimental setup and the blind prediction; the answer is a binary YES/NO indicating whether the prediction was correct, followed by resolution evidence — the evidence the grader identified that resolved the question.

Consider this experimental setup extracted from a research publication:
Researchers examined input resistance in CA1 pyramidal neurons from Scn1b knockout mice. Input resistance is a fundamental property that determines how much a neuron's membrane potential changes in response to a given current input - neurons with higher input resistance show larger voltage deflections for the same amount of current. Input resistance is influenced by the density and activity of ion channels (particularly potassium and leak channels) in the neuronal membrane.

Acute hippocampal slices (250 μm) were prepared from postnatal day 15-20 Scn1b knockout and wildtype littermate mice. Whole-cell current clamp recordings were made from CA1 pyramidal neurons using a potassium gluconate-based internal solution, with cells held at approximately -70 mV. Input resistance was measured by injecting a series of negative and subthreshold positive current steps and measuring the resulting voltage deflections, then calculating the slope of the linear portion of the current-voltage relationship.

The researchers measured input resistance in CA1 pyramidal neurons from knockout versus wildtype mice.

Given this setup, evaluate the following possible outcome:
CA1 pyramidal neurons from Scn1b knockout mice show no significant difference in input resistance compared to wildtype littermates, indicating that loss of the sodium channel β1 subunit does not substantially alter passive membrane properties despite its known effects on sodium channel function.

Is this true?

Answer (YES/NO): YES